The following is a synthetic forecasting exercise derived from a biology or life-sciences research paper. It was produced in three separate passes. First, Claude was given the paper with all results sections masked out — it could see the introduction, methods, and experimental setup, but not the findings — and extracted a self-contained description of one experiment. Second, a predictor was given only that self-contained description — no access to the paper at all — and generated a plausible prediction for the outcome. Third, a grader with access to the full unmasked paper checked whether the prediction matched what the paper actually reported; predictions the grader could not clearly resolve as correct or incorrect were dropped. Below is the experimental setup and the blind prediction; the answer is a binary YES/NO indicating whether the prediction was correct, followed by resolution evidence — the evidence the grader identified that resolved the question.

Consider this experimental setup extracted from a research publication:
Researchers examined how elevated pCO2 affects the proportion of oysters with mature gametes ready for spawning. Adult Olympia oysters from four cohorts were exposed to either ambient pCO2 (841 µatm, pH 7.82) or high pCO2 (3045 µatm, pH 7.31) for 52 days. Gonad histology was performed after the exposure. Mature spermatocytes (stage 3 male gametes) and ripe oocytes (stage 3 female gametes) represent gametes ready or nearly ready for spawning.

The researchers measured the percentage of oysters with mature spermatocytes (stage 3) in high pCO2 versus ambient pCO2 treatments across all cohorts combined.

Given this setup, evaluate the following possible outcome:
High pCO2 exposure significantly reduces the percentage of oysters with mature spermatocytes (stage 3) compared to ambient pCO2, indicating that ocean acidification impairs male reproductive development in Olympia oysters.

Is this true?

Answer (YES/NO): NO